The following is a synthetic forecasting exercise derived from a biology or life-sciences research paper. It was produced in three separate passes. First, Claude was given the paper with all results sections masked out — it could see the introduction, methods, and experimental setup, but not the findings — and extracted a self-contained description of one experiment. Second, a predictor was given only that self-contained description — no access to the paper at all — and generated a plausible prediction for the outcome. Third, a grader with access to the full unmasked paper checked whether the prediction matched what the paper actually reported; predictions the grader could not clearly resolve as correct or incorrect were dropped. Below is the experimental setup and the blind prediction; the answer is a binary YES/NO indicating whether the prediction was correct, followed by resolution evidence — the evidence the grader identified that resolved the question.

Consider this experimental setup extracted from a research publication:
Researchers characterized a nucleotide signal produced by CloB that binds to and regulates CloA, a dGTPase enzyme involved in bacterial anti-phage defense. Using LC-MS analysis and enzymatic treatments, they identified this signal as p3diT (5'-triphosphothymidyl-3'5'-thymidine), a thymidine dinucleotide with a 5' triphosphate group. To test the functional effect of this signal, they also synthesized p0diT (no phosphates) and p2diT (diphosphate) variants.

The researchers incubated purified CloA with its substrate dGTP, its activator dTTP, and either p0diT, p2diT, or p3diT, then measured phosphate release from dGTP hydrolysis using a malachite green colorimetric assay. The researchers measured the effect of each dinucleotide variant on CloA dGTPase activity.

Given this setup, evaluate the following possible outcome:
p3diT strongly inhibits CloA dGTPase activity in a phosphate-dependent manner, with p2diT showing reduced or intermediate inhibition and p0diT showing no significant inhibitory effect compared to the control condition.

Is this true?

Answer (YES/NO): YES